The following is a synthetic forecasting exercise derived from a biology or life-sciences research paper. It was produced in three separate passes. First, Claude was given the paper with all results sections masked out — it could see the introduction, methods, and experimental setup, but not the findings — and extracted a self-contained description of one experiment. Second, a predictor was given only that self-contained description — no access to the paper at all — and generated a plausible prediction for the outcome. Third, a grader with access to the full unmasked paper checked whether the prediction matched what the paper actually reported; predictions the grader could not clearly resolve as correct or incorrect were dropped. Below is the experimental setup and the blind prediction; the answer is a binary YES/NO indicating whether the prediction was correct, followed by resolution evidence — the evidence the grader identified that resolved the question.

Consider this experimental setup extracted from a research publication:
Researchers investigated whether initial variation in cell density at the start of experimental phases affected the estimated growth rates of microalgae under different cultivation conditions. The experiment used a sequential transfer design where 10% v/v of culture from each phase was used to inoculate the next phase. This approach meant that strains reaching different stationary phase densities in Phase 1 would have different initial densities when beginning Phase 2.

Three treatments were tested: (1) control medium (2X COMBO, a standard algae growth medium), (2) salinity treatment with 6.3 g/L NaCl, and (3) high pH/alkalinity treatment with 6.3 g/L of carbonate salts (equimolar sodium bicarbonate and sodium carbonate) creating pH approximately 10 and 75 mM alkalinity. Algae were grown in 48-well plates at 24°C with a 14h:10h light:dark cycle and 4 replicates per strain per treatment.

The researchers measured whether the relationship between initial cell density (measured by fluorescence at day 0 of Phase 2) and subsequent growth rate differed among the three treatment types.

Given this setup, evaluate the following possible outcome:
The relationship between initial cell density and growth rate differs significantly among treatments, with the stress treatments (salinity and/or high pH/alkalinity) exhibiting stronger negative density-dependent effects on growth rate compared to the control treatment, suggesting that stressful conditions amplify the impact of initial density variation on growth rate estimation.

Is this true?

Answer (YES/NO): NO